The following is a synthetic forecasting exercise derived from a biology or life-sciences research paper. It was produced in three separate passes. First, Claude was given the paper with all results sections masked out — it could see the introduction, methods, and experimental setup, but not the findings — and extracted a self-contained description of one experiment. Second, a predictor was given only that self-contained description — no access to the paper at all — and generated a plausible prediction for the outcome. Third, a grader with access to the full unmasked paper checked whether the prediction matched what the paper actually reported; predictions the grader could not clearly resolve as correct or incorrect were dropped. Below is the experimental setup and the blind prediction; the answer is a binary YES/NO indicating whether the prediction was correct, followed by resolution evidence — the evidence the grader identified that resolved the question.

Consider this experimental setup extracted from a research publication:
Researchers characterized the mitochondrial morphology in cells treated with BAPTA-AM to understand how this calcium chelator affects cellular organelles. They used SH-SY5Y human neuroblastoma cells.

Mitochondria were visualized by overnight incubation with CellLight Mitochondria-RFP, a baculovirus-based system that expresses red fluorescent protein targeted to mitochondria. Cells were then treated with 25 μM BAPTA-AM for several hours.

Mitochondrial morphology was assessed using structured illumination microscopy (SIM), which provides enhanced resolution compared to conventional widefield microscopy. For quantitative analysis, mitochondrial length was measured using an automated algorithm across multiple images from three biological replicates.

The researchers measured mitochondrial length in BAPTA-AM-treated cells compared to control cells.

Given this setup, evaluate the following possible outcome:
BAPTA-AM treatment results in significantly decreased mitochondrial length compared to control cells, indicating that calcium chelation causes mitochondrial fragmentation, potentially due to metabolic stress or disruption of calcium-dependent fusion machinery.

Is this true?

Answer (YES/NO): YES